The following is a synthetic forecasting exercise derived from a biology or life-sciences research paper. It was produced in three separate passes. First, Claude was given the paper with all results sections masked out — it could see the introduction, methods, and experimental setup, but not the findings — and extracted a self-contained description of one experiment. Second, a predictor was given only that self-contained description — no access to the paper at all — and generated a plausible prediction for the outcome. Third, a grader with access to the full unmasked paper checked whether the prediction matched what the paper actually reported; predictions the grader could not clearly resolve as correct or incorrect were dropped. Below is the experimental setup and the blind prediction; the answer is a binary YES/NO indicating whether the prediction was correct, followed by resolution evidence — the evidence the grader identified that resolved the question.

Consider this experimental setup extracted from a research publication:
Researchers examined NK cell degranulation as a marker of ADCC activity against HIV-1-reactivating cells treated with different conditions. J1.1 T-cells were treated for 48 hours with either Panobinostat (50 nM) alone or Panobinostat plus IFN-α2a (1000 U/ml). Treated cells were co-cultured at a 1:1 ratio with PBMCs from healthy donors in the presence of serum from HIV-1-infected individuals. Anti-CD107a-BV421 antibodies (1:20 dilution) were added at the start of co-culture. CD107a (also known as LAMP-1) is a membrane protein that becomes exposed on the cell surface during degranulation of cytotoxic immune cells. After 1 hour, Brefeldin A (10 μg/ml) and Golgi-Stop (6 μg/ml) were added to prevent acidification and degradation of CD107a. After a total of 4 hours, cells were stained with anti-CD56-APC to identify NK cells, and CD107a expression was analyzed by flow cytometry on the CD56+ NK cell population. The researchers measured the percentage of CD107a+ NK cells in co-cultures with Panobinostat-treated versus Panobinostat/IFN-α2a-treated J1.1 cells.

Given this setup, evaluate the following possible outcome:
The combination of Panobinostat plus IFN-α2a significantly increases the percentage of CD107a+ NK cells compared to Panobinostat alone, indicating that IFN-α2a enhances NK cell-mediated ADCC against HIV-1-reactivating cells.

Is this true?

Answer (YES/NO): NO